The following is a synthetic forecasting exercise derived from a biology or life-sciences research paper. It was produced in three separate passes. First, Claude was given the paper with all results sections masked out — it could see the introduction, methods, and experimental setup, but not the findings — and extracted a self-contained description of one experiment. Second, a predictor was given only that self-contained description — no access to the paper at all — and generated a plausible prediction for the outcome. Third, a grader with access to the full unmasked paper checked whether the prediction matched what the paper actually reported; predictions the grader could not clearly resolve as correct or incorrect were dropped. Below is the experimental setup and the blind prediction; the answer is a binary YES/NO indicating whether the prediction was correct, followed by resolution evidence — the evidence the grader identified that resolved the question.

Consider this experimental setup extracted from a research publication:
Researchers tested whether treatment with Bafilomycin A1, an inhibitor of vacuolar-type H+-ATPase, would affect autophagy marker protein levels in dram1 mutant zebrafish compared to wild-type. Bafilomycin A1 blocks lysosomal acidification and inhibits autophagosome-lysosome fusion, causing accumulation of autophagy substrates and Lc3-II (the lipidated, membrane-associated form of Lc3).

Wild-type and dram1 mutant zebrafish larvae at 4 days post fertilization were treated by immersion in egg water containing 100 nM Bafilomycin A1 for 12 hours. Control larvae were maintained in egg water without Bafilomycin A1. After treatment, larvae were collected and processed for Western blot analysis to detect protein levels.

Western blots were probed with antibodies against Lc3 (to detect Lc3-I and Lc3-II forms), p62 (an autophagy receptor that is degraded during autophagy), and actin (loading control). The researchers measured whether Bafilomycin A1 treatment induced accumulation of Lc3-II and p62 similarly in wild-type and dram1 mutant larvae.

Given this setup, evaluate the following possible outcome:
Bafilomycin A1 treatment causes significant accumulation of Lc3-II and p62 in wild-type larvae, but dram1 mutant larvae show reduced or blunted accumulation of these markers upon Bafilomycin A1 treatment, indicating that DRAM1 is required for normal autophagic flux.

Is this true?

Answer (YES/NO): NO